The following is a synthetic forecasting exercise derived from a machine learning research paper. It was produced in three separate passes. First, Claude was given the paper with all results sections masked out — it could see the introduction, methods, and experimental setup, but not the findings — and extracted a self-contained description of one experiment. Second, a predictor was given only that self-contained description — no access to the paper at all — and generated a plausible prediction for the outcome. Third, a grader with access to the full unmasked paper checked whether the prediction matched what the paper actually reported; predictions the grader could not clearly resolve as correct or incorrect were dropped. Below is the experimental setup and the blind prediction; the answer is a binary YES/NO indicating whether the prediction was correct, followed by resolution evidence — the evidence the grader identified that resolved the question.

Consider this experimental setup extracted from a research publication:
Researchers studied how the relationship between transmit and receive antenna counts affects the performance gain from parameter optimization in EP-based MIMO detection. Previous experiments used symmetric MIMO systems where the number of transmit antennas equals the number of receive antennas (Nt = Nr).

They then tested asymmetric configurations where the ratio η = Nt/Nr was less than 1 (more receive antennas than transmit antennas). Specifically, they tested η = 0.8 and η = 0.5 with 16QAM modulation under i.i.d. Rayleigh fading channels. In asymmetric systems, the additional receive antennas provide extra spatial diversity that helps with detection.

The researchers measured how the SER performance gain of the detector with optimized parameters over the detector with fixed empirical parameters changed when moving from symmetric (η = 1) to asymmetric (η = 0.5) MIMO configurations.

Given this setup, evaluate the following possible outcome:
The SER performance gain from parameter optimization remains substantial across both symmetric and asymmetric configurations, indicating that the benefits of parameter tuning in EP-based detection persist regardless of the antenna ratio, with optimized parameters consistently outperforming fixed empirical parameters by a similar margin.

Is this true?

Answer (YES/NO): NO